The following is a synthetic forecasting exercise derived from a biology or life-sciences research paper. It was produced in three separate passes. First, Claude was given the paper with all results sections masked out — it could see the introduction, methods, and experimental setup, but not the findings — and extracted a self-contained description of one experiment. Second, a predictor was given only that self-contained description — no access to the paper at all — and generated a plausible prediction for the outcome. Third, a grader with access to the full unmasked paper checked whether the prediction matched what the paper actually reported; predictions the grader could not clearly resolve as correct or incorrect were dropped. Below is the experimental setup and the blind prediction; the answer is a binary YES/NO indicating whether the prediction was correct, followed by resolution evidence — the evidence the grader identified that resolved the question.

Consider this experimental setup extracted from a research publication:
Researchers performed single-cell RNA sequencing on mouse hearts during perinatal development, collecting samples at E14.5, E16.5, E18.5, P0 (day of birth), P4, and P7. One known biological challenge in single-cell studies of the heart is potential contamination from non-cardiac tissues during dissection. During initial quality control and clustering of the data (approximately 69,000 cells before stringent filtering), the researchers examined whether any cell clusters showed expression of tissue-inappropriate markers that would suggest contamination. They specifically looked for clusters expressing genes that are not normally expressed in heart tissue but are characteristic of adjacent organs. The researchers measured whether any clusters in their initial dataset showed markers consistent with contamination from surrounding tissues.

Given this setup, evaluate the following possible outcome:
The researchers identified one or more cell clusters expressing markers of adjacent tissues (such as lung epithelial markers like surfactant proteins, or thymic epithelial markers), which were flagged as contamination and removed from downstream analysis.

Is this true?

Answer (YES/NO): YES